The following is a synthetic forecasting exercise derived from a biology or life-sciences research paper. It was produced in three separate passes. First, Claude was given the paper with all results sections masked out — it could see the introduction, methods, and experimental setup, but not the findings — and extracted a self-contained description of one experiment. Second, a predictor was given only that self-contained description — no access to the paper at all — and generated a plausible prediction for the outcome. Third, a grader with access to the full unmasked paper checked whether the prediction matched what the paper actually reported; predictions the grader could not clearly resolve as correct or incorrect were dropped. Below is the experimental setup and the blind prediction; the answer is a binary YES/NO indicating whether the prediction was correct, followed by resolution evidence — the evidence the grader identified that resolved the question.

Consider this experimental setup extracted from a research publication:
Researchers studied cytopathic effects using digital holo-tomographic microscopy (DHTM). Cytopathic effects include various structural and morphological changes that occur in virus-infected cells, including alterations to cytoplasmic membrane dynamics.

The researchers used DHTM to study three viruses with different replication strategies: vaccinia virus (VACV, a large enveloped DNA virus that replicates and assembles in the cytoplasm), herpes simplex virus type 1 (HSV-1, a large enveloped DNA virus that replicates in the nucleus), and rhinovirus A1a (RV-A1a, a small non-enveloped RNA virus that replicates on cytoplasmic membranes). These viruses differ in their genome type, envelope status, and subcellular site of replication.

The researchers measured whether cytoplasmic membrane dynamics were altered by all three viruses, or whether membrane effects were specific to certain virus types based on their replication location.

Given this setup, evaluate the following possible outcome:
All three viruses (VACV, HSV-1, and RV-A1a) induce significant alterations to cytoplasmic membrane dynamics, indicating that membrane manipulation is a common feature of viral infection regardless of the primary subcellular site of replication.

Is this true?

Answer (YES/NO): YES